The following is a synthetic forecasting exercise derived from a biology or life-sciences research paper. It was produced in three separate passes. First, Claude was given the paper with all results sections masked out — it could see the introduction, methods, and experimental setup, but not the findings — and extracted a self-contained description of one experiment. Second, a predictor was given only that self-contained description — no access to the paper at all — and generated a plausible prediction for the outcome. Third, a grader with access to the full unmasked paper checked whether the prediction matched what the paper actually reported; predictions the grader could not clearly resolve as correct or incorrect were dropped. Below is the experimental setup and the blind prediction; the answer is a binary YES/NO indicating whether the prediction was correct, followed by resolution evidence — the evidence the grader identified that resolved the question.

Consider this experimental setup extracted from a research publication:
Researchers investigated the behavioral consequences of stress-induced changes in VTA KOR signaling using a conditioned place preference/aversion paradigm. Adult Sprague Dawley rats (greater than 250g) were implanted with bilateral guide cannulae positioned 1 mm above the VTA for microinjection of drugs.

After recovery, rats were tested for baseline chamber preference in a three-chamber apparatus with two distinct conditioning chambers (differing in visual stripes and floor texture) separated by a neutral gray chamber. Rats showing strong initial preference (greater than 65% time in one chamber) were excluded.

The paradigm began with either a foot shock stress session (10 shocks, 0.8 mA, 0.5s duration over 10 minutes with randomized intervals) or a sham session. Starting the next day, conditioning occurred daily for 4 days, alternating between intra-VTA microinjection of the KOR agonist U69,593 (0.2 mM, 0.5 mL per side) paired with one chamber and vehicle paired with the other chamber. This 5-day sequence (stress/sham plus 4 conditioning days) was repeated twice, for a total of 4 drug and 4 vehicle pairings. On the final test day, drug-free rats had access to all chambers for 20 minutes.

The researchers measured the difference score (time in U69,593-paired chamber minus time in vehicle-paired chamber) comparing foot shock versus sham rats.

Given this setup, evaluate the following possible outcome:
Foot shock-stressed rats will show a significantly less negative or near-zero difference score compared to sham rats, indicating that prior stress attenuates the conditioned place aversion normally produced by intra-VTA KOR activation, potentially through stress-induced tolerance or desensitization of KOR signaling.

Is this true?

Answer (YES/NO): YES